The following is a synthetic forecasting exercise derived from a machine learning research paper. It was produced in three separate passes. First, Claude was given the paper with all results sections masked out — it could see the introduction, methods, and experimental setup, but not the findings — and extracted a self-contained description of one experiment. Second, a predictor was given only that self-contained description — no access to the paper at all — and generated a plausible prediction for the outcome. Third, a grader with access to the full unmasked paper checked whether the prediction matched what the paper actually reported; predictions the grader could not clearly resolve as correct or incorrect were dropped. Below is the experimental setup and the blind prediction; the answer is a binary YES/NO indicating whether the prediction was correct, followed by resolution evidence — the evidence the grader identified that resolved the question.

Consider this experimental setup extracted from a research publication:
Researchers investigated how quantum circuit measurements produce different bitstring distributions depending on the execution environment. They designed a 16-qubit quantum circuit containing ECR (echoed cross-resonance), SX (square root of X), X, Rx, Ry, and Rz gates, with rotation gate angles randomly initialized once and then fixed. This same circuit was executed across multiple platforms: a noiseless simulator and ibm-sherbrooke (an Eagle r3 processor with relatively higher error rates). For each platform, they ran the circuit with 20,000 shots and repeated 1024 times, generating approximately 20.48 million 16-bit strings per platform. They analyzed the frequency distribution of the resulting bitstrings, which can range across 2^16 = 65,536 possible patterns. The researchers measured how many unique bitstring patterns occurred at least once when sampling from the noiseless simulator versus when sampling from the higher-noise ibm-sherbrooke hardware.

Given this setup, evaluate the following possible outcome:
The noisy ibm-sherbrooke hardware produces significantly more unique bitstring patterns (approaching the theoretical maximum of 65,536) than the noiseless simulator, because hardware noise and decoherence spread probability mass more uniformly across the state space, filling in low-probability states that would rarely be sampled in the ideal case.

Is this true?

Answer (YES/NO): YES